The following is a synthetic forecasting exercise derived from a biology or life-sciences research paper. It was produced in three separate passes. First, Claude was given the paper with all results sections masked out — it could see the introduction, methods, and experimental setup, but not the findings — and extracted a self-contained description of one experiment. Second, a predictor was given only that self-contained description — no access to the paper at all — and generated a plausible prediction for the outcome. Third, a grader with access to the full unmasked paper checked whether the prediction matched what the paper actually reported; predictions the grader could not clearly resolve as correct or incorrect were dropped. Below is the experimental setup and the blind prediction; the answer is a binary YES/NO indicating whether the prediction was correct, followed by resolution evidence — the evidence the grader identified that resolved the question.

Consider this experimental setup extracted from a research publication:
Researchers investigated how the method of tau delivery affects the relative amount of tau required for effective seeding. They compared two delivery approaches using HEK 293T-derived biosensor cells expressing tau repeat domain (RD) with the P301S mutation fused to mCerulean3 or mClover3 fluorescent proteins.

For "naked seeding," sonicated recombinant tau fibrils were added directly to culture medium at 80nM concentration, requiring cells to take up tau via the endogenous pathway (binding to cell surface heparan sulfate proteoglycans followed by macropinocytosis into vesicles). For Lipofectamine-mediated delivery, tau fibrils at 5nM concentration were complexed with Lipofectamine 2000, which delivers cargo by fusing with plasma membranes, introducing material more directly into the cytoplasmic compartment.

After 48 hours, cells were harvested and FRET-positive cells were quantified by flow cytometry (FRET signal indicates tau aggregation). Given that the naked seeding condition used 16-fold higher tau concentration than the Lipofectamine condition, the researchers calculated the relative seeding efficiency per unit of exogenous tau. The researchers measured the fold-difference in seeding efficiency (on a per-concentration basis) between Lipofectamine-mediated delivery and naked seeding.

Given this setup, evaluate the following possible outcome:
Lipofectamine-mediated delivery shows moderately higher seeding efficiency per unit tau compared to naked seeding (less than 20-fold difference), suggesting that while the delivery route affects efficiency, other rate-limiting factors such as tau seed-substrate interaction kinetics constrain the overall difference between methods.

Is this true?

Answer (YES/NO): NO